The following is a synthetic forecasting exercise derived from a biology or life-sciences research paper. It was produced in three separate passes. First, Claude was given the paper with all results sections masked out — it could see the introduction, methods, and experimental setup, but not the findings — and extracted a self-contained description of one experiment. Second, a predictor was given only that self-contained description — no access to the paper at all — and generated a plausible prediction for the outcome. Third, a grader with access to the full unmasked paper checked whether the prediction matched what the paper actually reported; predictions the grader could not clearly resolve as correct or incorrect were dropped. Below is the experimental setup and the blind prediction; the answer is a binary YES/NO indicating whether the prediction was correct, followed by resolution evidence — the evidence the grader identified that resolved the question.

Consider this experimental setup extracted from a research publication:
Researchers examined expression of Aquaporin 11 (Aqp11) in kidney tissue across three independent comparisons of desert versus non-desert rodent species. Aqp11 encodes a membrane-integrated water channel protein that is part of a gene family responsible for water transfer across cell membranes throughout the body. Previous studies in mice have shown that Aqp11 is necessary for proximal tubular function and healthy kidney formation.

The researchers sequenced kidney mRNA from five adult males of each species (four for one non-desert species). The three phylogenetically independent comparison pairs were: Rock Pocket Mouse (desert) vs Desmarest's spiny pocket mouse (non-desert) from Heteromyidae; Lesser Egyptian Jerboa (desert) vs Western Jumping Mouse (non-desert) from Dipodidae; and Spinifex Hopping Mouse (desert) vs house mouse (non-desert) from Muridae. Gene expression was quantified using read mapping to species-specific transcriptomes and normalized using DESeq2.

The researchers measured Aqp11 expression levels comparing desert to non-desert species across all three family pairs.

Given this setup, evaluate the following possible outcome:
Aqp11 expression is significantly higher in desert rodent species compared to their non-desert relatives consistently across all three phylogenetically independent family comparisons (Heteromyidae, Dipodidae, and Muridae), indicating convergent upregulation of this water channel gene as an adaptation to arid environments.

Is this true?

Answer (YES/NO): NO